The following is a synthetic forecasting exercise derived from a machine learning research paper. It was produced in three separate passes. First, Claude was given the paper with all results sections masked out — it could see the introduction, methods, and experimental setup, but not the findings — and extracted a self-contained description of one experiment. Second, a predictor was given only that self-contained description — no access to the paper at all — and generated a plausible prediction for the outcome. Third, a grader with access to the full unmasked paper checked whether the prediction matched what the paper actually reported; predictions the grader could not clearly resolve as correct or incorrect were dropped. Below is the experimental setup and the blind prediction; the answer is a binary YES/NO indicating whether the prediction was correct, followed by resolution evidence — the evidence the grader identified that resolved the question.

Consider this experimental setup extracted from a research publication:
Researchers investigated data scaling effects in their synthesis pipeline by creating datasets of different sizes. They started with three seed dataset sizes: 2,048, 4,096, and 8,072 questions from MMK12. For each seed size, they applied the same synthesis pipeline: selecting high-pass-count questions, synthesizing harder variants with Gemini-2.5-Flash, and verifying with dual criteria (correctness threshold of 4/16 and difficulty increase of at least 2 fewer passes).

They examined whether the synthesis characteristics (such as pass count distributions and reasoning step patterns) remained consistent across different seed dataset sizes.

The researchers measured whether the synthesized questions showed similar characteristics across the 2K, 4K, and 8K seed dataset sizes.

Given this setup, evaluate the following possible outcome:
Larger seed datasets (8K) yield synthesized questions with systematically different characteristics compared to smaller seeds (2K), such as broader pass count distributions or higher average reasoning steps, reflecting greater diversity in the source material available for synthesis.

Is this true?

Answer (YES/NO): NO